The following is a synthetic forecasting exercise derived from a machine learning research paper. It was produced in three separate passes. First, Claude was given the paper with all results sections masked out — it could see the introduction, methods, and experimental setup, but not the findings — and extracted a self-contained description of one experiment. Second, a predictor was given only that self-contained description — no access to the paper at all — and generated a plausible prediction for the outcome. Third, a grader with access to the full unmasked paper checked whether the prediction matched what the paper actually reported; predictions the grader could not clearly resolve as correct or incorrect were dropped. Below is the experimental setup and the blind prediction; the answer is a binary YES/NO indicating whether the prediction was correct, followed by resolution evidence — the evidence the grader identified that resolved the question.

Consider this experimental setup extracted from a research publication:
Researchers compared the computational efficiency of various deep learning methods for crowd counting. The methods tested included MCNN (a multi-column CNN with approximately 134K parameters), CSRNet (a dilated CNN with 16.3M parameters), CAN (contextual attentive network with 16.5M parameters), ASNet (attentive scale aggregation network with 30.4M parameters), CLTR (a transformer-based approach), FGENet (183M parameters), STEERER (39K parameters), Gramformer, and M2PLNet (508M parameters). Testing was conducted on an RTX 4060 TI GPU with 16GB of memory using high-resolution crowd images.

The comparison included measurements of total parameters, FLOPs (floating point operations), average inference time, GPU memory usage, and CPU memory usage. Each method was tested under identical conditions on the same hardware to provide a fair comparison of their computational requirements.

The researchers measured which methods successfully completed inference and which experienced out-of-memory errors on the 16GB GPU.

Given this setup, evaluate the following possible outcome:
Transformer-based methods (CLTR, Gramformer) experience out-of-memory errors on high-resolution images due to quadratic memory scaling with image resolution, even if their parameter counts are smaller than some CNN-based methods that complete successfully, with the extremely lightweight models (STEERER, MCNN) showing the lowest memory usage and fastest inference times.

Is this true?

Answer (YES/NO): NO